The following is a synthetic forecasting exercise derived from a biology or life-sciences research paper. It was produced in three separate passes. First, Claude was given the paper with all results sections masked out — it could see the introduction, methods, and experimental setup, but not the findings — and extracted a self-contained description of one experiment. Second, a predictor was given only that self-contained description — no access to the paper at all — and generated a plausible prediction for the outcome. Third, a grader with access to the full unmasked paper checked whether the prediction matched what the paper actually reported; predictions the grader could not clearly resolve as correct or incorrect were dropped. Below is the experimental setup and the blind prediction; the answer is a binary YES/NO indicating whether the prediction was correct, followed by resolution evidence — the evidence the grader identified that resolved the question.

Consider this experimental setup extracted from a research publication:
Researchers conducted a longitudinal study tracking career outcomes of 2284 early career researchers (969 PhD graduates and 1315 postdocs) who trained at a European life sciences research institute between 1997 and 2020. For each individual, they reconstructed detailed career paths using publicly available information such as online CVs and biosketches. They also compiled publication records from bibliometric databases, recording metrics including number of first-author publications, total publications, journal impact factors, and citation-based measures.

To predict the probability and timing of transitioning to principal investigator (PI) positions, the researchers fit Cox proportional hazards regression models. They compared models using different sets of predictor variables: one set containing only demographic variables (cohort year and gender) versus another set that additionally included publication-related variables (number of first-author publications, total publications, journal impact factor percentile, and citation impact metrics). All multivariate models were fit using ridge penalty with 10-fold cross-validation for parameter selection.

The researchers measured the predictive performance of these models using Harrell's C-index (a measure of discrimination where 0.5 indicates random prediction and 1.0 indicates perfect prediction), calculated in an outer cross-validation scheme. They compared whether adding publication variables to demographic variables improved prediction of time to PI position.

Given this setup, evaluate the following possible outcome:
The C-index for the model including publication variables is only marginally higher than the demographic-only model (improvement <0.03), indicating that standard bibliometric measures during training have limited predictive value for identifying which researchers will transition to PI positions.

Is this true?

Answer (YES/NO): NO